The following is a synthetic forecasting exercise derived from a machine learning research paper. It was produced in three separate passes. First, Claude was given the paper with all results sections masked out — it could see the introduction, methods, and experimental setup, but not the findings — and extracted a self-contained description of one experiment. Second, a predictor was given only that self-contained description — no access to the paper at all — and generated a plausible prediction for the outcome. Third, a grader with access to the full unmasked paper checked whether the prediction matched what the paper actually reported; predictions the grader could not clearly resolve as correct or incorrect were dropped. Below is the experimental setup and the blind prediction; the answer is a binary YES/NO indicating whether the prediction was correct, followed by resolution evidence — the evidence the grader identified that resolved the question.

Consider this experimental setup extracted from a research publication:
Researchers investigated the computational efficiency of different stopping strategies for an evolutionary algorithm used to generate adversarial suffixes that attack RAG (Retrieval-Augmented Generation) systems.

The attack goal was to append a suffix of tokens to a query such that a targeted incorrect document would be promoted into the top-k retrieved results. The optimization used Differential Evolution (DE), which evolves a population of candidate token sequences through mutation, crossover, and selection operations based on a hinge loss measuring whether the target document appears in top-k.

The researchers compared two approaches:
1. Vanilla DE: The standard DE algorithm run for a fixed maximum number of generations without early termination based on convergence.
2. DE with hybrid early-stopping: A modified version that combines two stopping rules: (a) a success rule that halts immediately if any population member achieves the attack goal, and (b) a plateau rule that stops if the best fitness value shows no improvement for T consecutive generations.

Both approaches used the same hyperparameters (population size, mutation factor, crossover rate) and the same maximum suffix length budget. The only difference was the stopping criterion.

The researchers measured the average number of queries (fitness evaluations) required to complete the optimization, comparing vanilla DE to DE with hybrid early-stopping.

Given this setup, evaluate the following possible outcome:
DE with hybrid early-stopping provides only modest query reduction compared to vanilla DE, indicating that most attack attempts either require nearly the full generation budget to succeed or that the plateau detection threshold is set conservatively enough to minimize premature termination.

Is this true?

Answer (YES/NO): NO